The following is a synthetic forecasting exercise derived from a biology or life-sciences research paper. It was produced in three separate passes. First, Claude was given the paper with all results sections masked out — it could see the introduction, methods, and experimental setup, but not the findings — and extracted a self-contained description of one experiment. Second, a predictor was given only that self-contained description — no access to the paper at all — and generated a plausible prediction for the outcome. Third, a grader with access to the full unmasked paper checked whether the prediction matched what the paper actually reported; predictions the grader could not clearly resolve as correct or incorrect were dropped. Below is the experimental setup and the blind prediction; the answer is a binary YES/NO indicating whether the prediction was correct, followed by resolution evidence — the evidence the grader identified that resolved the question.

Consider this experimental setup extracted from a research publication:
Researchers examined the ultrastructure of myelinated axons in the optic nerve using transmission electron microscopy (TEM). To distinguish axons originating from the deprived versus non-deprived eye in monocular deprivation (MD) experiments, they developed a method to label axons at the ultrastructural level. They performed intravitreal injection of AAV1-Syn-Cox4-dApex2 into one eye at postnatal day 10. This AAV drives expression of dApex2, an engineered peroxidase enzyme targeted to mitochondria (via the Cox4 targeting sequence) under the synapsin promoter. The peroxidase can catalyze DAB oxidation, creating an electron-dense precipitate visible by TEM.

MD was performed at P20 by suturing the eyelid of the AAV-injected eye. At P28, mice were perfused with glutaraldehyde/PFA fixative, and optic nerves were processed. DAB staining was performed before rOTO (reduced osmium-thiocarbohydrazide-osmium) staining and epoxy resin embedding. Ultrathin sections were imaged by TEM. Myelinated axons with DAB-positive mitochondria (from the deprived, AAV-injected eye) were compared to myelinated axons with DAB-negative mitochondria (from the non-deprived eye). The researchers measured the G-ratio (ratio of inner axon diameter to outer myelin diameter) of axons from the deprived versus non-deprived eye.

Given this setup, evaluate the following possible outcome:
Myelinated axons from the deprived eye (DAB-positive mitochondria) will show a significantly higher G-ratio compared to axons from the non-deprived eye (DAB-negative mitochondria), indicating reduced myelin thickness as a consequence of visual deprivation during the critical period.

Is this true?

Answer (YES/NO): NO